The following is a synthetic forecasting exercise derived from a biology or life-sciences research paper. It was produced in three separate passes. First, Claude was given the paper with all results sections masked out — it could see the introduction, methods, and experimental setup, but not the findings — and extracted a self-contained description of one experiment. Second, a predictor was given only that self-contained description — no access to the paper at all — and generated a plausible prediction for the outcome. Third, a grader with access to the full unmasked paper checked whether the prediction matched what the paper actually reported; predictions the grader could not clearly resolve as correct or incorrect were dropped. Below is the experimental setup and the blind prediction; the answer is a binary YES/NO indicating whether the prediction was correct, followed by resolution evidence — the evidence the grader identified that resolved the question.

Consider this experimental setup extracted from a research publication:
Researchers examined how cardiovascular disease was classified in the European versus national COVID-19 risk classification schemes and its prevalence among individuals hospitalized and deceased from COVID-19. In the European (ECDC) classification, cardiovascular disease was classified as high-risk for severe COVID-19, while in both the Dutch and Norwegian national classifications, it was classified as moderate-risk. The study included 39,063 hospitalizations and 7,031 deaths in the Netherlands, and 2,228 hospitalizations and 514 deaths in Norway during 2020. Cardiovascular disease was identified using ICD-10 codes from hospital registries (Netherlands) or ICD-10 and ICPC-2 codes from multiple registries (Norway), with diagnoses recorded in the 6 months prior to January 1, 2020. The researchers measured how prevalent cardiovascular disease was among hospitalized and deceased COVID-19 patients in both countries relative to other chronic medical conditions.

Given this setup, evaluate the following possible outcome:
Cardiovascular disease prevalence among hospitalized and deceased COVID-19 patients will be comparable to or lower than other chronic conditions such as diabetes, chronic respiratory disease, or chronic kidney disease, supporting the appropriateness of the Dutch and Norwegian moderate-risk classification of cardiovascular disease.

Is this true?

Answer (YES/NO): NO